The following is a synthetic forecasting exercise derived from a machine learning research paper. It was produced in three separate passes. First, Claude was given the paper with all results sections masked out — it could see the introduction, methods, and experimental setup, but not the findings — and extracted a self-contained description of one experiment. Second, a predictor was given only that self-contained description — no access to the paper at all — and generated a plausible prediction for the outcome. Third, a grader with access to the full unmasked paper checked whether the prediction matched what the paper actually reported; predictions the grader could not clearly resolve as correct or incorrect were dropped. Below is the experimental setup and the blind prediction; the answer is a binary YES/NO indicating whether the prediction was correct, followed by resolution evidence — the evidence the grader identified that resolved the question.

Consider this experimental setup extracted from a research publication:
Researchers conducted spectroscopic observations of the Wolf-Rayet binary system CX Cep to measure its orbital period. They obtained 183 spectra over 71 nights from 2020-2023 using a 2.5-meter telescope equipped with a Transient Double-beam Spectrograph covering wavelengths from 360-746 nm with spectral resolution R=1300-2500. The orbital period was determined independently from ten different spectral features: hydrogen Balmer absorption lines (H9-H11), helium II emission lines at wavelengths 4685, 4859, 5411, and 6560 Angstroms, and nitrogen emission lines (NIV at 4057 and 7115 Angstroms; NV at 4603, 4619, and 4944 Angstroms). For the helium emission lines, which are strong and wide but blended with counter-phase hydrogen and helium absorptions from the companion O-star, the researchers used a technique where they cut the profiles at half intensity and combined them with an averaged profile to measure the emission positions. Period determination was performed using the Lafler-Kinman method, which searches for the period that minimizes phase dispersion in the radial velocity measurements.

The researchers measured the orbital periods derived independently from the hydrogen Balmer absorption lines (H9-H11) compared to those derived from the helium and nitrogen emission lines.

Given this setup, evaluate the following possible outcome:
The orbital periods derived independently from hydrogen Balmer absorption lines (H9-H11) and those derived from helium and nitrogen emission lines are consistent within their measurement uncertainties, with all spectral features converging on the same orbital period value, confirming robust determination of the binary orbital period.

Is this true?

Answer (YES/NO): NO